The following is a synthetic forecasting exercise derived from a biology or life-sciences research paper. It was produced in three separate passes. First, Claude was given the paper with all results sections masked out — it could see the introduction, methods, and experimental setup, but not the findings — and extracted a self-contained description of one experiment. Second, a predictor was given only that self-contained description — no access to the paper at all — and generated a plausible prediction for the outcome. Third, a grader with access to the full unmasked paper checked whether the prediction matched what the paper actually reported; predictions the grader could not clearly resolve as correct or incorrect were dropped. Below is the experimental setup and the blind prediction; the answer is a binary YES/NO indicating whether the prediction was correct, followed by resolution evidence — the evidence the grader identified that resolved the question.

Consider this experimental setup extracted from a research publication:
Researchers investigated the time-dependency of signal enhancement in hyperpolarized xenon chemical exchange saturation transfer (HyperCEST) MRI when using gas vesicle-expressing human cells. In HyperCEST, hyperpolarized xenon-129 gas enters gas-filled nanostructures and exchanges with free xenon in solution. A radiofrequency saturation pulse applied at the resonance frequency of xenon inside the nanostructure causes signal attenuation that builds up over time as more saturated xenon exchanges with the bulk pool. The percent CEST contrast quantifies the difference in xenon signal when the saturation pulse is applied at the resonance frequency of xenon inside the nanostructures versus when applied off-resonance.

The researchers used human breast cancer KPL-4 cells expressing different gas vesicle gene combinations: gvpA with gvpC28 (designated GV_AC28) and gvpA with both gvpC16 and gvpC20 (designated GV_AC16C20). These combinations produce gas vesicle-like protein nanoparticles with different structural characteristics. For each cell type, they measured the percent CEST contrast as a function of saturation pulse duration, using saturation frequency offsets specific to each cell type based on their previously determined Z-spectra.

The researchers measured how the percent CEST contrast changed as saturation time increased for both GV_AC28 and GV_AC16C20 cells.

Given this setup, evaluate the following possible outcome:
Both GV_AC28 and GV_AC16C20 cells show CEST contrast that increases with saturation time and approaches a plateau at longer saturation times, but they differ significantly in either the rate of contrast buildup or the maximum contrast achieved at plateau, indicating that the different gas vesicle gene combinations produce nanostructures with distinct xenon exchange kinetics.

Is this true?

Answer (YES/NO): YES